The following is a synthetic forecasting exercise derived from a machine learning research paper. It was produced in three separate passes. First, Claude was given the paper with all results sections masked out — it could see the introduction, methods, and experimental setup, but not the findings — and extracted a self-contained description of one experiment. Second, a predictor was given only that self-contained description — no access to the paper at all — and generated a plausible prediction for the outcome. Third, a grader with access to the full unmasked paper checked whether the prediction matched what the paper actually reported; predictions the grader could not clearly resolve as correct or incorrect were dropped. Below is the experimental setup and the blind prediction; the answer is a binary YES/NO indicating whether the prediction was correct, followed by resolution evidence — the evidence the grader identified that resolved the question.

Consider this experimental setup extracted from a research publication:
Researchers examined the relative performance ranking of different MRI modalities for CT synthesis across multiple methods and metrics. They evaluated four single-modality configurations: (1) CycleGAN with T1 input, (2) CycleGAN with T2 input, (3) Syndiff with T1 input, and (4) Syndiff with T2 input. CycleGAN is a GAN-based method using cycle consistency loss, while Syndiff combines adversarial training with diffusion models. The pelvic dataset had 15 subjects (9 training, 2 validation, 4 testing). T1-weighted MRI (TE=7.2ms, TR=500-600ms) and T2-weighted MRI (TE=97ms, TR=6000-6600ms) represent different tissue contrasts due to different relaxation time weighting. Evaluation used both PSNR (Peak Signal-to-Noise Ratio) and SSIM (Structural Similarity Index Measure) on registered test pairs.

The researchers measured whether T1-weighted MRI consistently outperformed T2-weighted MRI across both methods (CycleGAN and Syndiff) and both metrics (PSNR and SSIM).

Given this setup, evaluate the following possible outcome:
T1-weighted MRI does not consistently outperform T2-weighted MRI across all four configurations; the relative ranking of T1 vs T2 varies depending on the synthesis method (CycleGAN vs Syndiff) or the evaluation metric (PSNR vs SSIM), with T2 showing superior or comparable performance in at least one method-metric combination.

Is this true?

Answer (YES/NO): NO